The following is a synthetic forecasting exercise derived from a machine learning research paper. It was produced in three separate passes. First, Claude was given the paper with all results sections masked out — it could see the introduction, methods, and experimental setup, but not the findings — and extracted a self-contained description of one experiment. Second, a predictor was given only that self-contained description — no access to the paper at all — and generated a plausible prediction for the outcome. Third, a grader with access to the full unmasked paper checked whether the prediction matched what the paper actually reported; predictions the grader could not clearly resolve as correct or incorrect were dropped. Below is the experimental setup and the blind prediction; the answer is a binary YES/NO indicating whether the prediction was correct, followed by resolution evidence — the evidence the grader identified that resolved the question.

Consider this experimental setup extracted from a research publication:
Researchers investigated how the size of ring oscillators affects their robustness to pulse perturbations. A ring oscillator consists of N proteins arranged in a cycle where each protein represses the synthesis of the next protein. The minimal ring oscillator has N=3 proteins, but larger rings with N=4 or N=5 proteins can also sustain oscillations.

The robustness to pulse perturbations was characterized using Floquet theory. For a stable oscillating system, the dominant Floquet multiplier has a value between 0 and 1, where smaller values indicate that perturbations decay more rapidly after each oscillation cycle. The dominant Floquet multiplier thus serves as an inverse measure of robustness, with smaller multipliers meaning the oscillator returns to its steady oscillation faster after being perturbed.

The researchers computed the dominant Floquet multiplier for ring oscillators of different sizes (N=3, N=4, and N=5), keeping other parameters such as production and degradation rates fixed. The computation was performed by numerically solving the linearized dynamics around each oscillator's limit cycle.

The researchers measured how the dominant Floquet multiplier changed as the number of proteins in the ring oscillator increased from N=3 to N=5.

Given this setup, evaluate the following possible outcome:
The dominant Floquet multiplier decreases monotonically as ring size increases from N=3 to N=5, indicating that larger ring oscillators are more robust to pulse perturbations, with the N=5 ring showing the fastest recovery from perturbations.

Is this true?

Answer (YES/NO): YES